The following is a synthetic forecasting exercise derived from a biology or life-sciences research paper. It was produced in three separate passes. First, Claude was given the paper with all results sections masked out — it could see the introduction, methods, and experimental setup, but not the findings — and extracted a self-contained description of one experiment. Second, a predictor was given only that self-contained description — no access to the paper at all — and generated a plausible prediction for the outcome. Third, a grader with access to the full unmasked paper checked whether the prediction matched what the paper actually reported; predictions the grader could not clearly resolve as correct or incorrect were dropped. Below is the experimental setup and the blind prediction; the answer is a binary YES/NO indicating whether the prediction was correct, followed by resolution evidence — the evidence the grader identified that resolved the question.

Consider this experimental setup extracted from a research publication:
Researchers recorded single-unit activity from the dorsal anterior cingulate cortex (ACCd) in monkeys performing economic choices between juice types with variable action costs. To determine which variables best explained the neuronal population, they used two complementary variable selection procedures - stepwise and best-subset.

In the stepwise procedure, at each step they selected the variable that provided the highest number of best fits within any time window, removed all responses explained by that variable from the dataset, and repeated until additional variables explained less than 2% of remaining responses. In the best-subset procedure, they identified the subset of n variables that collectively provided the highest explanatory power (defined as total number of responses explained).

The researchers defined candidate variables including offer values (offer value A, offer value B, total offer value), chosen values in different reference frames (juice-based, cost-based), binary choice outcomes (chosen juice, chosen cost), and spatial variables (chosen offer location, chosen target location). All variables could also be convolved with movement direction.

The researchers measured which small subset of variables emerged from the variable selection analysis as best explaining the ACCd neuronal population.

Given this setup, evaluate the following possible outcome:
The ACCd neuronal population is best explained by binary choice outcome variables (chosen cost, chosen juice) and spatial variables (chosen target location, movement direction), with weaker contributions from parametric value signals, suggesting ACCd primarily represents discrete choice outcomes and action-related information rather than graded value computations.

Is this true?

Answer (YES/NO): NO